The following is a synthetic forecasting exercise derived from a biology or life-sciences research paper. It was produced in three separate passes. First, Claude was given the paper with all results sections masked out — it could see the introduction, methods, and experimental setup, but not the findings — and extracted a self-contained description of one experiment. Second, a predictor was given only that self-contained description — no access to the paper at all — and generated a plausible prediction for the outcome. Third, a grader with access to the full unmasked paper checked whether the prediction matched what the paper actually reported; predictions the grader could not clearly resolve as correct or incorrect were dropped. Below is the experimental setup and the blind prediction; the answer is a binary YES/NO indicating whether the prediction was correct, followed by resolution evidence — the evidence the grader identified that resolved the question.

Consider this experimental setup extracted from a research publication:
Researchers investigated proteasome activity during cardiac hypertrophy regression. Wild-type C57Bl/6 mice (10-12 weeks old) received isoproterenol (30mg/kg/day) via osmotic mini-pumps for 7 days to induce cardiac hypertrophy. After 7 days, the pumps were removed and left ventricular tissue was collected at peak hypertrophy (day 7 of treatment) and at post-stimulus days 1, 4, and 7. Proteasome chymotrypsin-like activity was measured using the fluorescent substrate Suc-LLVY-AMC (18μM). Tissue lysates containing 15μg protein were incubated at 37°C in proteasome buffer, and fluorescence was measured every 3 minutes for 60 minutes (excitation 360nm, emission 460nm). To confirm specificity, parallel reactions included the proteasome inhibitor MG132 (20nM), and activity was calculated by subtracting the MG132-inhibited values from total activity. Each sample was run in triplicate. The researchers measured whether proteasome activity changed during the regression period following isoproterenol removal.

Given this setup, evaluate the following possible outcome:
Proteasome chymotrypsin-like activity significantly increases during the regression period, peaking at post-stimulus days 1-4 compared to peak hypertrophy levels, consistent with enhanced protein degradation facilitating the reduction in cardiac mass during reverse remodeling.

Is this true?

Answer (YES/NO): YES